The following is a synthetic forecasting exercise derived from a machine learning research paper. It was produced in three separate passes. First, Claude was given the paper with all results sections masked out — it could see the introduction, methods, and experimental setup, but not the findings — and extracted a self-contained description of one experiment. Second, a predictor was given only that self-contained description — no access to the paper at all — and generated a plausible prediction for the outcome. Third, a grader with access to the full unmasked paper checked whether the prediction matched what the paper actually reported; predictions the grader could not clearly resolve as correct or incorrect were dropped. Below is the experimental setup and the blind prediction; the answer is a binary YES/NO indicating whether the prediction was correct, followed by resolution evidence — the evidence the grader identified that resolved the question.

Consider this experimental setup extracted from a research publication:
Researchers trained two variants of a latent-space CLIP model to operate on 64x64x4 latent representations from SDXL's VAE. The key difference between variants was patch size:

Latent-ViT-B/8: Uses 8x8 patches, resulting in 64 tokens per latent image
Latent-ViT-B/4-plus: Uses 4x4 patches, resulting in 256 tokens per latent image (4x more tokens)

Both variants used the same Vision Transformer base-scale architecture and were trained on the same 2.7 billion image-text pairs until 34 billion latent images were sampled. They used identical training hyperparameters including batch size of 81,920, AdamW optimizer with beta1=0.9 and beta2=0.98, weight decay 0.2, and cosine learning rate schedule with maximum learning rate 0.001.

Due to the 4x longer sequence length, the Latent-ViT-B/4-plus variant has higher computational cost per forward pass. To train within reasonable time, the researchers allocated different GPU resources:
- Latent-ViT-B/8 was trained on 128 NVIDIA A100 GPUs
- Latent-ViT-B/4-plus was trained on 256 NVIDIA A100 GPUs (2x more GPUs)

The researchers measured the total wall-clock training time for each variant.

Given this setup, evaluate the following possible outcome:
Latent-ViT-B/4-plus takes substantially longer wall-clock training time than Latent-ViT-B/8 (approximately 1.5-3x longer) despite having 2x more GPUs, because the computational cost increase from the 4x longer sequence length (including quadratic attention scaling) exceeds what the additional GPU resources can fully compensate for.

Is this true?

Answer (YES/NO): NO